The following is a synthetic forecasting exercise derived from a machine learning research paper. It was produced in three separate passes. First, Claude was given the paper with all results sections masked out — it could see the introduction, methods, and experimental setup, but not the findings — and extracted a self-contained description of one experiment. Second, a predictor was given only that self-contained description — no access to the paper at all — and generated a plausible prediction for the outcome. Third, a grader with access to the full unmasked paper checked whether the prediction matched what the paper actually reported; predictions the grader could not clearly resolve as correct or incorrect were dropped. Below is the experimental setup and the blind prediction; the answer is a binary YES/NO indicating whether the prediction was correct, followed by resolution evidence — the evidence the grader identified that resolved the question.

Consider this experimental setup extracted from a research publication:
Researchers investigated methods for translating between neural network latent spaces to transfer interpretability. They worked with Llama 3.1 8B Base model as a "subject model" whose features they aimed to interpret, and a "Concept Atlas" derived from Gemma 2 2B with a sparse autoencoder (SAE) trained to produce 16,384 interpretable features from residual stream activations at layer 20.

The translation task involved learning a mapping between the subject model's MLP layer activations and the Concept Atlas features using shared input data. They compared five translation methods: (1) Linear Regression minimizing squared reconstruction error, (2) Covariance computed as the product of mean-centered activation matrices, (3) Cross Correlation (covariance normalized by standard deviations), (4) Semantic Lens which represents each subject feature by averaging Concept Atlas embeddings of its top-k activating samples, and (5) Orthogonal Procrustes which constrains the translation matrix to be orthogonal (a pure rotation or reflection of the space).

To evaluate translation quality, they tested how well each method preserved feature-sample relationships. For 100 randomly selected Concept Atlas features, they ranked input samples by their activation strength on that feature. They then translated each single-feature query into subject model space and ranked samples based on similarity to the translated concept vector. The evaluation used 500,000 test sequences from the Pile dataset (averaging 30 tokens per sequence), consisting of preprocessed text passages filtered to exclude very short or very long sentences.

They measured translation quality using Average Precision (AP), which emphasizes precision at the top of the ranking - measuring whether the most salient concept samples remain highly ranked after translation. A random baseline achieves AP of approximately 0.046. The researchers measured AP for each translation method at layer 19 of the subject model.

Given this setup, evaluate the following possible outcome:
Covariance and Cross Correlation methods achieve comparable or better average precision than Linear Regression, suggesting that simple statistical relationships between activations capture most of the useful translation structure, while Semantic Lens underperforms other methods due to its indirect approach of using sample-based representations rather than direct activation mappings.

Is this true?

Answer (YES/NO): NO